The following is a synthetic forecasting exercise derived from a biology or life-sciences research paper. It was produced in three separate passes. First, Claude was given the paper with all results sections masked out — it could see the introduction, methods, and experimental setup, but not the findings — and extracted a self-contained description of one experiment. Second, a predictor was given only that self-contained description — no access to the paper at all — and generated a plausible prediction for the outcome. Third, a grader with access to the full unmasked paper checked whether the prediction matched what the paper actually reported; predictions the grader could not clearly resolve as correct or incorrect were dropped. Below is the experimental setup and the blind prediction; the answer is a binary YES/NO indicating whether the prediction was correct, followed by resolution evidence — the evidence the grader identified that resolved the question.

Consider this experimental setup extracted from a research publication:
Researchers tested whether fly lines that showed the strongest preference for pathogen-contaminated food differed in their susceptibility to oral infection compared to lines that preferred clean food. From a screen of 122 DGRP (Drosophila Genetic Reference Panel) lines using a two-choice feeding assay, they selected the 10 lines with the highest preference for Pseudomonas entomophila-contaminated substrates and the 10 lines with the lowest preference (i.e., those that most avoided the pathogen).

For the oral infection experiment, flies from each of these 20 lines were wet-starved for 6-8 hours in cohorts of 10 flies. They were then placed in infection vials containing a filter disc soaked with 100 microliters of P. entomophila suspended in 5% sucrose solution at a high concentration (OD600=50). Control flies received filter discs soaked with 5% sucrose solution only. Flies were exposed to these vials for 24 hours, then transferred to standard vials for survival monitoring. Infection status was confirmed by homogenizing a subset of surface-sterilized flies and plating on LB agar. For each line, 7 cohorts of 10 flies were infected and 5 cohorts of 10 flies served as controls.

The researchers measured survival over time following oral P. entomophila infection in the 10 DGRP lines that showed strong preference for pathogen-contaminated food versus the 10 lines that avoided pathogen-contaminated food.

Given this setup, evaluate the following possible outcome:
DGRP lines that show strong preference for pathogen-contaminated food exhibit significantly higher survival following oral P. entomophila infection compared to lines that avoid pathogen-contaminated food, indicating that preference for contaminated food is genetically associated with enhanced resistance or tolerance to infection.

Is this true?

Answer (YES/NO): NO